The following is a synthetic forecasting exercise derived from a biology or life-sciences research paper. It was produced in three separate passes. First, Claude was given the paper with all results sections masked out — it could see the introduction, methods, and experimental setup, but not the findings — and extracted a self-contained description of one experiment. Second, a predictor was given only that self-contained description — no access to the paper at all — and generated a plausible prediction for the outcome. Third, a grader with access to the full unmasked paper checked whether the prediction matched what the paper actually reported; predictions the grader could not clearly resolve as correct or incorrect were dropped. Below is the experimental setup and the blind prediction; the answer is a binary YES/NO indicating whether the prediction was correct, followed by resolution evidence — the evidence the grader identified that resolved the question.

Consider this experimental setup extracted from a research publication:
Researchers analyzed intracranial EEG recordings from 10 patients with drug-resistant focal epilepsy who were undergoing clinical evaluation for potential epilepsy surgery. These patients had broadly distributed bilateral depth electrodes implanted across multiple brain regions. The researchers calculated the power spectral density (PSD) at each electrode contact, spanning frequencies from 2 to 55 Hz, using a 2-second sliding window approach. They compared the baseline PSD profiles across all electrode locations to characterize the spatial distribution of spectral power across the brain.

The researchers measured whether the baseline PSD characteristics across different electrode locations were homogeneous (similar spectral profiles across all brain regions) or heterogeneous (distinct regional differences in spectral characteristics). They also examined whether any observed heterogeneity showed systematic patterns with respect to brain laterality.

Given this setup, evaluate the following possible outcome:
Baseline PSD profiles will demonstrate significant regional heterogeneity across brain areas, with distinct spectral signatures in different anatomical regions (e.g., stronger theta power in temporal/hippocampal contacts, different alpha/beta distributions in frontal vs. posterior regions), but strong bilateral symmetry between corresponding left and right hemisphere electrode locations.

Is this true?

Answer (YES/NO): YES